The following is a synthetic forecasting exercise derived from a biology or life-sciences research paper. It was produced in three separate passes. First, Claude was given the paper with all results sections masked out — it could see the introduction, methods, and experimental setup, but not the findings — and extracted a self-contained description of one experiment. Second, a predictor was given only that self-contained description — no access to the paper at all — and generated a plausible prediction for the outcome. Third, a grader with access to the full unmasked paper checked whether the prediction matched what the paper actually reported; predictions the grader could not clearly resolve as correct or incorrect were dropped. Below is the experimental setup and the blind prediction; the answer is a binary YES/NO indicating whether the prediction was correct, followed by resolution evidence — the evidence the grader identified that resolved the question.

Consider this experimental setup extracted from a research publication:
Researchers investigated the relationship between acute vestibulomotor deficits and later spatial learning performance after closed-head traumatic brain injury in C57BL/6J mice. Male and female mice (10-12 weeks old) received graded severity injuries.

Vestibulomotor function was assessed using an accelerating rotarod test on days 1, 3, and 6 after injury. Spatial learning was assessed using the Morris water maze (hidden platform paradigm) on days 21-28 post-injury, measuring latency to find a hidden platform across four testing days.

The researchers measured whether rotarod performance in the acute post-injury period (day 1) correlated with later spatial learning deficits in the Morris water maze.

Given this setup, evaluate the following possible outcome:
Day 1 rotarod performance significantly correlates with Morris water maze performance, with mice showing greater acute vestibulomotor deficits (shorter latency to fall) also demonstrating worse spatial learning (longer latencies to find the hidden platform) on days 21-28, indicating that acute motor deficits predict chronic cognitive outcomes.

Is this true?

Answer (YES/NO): YES